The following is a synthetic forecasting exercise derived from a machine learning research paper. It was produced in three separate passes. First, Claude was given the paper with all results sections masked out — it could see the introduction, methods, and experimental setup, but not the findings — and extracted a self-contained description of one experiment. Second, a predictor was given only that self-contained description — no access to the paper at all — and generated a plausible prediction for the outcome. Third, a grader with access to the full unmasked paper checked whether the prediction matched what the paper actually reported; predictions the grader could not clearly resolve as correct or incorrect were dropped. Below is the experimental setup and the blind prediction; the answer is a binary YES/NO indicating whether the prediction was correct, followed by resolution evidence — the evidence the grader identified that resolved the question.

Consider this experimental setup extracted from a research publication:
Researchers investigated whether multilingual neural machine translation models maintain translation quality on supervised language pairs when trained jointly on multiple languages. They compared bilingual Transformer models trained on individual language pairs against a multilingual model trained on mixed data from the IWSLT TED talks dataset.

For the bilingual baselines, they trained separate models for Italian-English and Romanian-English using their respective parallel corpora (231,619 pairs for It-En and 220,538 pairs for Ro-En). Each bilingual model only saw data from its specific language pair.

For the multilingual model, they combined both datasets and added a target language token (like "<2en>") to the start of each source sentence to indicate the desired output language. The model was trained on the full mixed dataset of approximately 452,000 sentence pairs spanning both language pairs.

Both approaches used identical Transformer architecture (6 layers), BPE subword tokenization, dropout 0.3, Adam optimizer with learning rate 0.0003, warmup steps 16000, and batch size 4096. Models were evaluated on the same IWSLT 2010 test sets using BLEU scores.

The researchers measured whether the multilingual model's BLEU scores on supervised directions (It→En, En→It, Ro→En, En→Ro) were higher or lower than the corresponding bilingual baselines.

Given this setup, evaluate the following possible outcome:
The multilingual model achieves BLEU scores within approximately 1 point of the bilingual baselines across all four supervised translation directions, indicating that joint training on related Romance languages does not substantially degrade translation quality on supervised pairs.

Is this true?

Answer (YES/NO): YES